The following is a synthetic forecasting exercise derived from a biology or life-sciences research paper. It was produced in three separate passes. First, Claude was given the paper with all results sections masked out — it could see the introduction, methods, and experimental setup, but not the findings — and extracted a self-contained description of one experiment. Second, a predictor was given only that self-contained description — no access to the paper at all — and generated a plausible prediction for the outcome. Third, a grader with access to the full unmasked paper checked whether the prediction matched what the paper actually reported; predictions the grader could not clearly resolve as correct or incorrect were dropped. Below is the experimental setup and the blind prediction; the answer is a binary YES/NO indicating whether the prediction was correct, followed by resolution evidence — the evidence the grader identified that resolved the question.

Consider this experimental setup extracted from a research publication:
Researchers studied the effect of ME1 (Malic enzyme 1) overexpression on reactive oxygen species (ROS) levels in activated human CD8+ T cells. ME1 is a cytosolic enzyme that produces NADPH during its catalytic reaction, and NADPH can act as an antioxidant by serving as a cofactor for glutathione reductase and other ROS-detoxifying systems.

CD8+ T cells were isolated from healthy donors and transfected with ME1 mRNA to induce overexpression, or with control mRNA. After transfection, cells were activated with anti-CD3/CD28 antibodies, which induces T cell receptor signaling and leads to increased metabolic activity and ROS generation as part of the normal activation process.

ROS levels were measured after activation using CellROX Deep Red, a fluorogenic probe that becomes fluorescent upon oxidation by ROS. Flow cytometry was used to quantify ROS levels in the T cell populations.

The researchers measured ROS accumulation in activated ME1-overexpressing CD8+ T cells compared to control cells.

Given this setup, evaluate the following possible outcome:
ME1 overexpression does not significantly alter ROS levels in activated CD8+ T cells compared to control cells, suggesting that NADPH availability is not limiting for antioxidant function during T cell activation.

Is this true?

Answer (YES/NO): YES